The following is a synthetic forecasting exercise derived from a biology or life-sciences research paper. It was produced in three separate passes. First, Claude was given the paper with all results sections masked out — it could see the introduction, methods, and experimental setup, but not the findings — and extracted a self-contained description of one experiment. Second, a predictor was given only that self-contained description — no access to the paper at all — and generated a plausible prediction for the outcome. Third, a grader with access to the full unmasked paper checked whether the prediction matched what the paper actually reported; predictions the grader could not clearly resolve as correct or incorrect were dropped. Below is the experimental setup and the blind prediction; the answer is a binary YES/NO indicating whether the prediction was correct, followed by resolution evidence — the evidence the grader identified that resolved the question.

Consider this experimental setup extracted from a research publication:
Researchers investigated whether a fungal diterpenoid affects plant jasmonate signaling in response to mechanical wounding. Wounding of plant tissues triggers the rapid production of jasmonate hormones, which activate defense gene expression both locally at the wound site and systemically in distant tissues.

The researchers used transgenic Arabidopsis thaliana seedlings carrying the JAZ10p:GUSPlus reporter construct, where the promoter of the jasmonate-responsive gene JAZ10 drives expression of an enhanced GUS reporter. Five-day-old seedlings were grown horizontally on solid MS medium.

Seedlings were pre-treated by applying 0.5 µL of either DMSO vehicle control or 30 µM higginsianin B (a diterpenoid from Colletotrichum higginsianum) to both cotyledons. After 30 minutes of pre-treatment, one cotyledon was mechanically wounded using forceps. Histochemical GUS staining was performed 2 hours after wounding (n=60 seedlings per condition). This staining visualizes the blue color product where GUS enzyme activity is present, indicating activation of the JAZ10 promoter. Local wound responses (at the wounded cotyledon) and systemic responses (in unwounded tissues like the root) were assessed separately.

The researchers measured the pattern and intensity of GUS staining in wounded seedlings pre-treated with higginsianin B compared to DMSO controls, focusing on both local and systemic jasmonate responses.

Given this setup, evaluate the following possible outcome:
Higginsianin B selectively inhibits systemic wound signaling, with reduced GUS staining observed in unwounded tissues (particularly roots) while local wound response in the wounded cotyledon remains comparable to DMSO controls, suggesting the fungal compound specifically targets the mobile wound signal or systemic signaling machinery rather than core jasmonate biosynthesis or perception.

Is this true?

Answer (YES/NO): YES